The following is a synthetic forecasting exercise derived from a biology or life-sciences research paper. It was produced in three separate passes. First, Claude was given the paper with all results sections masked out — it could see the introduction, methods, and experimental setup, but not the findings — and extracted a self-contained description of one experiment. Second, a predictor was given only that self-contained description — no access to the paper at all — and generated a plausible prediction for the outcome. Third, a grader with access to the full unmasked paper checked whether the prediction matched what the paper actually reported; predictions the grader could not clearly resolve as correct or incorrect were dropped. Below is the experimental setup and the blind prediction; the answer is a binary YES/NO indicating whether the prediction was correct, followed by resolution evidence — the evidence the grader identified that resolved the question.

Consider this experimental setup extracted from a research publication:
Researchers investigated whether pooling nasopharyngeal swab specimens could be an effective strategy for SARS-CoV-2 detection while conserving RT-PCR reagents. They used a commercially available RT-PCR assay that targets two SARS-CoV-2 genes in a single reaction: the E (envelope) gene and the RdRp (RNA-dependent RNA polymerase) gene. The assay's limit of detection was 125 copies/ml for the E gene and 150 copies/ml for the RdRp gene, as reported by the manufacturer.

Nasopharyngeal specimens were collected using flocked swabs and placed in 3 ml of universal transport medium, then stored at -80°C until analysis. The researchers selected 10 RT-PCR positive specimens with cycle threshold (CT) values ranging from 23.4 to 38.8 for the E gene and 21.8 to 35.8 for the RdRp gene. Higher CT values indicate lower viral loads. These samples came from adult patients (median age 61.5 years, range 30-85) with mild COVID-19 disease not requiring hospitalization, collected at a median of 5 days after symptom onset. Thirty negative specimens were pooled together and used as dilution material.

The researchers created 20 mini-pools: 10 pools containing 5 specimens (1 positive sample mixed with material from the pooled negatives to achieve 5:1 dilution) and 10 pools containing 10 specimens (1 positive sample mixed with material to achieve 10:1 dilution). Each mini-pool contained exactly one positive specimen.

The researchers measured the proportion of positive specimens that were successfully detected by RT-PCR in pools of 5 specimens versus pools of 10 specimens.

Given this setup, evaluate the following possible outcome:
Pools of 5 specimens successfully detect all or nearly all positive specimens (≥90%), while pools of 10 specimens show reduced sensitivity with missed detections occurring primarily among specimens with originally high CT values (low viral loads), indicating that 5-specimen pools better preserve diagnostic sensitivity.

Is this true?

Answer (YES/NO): NO